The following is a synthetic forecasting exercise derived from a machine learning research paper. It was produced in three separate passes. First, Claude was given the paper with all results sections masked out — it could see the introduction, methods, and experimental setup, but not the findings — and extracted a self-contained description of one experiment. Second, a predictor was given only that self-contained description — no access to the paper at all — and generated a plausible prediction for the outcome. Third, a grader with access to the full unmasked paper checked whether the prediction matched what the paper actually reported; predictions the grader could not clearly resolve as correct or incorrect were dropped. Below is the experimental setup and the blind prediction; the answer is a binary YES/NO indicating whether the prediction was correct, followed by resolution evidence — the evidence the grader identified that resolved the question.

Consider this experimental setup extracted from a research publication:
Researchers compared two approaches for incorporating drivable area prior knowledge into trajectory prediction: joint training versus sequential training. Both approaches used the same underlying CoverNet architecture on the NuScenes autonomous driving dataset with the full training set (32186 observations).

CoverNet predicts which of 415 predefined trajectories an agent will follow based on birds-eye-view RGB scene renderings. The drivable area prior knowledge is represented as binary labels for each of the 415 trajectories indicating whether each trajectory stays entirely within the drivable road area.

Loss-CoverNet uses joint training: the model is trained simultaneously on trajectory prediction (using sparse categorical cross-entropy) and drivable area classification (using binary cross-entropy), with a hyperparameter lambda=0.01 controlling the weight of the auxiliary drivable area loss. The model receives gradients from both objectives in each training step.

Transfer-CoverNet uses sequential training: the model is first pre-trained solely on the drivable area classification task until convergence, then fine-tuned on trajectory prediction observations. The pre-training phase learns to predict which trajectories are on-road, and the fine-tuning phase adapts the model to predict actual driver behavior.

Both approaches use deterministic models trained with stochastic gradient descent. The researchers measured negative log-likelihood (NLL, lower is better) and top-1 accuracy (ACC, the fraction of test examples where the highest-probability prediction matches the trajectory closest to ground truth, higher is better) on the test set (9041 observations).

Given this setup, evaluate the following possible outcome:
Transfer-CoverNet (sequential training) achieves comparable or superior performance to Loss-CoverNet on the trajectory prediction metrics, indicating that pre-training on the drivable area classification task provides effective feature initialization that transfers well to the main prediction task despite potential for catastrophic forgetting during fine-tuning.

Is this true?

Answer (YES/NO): YES